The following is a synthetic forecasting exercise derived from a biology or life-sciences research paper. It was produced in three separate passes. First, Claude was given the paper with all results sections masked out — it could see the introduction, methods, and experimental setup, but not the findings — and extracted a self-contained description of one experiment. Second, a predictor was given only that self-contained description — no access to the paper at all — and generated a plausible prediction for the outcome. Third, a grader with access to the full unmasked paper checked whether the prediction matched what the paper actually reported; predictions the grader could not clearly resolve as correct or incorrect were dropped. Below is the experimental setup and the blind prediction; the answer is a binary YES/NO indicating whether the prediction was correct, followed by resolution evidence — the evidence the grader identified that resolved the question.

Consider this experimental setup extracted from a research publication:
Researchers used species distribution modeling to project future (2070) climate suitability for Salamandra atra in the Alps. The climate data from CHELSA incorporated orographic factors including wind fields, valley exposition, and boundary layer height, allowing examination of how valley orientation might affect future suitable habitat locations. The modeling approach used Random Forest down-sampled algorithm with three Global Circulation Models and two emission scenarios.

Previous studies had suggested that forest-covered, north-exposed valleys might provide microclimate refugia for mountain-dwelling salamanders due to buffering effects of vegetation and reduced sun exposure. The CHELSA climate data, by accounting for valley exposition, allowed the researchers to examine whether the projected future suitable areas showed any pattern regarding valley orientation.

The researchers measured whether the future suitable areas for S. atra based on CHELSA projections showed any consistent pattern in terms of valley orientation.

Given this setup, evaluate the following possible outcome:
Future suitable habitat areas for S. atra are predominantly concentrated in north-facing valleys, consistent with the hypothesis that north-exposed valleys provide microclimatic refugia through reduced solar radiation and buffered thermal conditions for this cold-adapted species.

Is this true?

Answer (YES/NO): YES